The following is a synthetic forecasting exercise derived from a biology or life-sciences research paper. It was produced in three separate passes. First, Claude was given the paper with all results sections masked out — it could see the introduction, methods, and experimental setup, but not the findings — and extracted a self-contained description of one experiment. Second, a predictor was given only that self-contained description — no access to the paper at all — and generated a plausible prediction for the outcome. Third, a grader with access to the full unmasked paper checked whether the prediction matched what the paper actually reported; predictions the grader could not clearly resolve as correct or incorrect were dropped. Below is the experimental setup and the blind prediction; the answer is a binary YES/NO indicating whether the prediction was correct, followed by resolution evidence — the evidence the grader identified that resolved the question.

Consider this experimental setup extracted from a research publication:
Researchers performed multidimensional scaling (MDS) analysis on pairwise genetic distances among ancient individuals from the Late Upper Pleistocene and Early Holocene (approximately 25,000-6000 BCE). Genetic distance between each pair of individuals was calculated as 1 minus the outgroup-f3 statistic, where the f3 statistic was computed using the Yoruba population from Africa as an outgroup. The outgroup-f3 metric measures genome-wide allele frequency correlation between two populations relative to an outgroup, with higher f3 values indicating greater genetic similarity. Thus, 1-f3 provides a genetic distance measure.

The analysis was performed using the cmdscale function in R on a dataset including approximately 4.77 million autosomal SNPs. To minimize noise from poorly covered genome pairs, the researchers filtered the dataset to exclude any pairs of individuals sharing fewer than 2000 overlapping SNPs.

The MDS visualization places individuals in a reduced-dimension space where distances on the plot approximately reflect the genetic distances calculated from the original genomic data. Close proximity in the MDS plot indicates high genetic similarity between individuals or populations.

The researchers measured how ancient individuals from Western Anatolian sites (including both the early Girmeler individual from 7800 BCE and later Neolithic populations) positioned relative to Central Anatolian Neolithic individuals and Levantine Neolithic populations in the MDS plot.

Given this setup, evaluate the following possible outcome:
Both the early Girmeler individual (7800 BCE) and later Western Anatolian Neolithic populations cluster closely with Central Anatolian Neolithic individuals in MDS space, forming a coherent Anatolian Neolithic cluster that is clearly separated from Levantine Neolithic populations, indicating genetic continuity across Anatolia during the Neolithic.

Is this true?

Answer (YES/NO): NO